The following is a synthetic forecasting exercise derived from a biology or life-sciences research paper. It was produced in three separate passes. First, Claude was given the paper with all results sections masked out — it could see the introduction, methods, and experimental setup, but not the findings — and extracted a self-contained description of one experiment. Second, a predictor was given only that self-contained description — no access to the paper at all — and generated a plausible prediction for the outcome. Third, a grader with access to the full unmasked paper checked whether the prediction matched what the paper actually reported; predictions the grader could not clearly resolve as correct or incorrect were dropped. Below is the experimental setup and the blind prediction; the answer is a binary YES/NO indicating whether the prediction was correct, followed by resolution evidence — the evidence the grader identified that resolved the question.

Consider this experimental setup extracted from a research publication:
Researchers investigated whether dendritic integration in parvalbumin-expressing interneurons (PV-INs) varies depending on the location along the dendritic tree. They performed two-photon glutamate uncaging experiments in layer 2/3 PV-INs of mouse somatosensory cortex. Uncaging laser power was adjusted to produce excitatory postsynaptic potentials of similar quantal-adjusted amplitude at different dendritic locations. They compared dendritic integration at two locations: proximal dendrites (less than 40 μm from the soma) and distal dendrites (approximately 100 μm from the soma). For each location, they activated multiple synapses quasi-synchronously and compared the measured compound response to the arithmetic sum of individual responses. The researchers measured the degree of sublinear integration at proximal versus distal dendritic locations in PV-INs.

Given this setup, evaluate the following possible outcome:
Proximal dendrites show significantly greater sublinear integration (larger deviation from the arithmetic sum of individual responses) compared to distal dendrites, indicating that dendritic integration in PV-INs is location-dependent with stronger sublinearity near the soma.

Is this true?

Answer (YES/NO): NO